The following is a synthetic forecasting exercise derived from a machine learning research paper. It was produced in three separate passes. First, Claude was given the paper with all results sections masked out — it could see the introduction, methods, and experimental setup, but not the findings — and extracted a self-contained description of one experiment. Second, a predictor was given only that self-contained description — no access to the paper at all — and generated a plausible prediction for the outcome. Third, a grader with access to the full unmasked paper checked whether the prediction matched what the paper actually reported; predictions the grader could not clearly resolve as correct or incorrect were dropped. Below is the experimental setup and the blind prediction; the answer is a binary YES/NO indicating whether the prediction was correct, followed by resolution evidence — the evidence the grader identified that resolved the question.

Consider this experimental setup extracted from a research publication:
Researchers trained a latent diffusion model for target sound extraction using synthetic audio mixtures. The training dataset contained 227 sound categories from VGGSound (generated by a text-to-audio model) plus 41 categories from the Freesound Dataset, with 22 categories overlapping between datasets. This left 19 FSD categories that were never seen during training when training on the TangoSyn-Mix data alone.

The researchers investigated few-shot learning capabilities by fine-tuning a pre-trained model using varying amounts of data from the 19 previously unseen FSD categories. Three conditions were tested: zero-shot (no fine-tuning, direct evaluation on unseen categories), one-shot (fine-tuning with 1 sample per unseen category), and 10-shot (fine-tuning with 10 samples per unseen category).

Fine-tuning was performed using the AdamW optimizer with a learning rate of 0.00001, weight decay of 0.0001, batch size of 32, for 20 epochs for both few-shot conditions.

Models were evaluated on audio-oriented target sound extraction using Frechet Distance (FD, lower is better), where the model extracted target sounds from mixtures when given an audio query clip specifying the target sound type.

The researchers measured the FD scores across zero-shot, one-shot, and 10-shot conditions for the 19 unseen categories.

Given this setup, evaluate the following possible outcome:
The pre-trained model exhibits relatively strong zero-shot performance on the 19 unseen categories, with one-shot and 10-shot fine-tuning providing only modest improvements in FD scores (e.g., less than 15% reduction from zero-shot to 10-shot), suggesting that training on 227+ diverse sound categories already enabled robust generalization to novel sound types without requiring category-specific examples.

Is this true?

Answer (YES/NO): NO